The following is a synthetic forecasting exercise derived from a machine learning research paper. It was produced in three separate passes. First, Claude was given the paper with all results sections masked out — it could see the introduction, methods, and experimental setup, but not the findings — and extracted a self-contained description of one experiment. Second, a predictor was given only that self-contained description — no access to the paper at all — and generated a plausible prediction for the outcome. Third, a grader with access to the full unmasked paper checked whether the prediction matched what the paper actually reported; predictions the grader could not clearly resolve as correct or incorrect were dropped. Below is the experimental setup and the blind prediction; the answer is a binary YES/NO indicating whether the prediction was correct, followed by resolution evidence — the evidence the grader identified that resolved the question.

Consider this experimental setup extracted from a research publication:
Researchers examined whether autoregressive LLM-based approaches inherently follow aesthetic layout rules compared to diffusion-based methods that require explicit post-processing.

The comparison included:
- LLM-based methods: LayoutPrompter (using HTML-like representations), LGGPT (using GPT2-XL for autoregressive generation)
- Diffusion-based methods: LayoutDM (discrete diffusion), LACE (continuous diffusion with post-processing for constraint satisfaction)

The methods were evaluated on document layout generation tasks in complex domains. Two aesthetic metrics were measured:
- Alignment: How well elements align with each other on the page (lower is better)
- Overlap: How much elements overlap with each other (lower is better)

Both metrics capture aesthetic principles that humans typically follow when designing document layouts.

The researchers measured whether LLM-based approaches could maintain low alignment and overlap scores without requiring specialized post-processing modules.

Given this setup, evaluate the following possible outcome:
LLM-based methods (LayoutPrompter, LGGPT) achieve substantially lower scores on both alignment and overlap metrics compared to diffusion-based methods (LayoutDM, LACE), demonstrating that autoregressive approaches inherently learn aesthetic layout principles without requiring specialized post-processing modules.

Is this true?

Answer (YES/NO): NO